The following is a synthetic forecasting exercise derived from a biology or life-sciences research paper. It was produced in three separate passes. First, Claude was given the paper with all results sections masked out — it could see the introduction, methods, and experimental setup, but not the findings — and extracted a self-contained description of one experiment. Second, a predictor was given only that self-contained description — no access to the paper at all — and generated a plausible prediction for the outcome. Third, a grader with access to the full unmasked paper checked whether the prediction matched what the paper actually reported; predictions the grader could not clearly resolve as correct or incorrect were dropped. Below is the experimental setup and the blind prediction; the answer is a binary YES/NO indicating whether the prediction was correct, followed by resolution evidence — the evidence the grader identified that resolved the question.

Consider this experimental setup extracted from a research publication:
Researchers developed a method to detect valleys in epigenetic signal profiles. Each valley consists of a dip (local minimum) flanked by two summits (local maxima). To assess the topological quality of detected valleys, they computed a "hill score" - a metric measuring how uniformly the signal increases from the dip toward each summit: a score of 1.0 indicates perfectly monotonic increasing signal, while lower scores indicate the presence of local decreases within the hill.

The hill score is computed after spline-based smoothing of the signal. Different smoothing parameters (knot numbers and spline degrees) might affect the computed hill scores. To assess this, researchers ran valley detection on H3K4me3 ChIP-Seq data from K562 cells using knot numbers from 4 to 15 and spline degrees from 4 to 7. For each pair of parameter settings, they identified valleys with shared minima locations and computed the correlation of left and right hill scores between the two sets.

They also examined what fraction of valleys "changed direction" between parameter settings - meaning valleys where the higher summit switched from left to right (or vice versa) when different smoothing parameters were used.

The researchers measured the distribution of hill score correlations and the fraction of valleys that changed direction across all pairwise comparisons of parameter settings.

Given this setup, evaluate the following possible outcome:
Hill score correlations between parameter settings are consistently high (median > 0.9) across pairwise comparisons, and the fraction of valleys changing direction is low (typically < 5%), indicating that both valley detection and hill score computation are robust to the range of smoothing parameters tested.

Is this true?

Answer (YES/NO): NO